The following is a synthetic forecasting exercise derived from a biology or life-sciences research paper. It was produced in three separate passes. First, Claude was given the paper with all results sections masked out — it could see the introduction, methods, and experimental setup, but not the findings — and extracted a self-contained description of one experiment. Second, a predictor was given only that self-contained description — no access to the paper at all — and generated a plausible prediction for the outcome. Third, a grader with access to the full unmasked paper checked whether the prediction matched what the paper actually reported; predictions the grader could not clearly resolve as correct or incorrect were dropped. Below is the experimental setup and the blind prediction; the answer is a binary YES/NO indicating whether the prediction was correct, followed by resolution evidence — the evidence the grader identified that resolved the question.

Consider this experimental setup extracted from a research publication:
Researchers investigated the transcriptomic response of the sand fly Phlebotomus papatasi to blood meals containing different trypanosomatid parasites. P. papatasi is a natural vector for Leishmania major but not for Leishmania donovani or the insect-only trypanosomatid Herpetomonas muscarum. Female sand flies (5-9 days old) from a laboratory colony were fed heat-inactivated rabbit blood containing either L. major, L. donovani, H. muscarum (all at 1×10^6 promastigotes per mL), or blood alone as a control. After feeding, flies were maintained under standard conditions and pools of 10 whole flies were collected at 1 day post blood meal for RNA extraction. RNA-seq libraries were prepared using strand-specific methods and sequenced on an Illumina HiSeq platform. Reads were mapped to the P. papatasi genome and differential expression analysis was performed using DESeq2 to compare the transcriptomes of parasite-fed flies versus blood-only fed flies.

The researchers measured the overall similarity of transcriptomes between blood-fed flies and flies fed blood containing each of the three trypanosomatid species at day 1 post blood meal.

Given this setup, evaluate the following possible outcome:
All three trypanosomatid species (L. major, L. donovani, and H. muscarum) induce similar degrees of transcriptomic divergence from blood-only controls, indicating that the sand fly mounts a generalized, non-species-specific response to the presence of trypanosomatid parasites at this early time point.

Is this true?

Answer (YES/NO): NO